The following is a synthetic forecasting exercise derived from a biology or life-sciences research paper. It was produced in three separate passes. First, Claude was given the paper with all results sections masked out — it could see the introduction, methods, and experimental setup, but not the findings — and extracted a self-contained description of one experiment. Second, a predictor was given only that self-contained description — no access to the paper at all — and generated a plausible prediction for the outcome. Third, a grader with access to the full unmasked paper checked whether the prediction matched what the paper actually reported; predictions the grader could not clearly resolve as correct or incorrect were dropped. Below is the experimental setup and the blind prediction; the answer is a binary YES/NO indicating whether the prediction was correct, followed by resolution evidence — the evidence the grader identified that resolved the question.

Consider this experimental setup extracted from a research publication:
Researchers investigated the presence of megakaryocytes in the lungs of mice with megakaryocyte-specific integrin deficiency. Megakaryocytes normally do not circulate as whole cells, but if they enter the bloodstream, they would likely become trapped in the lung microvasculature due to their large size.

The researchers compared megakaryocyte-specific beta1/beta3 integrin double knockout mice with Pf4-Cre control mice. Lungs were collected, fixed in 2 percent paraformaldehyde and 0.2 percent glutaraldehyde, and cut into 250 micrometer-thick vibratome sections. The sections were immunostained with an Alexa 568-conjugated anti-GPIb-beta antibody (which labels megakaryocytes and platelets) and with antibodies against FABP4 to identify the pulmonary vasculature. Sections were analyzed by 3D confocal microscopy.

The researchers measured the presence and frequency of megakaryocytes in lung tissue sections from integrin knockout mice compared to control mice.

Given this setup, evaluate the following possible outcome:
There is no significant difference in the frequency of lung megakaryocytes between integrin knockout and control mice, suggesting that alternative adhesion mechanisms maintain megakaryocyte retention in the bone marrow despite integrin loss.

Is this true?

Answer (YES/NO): NO